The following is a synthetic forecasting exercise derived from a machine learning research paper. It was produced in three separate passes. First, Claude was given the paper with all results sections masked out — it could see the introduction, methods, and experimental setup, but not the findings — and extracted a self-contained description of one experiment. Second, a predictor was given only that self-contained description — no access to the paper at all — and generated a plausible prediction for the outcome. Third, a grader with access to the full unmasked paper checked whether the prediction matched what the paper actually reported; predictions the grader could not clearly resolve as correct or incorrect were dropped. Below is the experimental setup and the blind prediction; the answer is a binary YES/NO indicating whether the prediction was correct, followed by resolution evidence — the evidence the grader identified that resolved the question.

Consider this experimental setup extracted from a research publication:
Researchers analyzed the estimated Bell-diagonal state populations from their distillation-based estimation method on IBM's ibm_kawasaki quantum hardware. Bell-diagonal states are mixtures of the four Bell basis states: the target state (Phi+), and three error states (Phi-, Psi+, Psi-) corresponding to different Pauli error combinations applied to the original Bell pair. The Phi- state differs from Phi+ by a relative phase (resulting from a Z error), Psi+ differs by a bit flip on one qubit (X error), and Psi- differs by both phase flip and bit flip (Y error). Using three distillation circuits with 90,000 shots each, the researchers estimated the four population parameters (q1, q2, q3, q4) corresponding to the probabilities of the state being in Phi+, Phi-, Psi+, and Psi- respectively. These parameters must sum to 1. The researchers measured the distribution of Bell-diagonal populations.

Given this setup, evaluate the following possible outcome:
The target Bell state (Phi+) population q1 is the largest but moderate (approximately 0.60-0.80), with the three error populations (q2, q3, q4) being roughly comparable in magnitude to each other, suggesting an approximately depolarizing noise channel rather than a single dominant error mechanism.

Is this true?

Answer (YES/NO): NO